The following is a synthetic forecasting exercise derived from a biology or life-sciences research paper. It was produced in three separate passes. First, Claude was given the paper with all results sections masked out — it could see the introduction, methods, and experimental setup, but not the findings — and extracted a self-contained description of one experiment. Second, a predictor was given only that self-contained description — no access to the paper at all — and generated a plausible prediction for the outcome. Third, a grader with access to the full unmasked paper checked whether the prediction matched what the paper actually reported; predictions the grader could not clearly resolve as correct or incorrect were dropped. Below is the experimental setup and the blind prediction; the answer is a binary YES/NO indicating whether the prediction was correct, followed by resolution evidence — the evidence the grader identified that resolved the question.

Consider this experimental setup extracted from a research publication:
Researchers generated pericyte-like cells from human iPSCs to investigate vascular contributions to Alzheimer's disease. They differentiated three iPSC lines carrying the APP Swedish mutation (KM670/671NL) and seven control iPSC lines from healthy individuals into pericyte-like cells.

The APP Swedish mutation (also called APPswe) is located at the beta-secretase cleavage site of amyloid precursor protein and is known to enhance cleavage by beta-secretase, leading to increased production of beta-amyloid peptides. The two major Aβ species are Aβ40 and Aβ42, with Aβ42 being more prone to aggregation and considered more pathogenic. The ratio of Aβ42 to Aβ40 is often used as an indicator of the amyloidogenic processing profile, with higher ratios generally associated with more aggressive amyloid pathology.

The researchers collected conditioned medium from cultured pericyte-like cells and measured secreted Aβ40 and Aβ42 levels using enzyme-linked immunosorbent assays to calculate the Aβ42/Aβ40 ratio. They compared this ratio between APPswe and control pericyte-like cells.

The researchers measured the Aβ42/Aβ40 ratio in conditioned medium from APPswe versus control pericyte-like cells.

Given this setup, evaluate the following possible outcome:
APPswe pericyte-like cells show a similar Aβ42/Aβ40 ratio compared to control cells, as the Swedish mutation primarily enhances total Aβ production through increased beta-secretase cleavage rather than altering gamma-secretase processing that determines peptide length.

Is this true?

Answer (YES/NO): NO